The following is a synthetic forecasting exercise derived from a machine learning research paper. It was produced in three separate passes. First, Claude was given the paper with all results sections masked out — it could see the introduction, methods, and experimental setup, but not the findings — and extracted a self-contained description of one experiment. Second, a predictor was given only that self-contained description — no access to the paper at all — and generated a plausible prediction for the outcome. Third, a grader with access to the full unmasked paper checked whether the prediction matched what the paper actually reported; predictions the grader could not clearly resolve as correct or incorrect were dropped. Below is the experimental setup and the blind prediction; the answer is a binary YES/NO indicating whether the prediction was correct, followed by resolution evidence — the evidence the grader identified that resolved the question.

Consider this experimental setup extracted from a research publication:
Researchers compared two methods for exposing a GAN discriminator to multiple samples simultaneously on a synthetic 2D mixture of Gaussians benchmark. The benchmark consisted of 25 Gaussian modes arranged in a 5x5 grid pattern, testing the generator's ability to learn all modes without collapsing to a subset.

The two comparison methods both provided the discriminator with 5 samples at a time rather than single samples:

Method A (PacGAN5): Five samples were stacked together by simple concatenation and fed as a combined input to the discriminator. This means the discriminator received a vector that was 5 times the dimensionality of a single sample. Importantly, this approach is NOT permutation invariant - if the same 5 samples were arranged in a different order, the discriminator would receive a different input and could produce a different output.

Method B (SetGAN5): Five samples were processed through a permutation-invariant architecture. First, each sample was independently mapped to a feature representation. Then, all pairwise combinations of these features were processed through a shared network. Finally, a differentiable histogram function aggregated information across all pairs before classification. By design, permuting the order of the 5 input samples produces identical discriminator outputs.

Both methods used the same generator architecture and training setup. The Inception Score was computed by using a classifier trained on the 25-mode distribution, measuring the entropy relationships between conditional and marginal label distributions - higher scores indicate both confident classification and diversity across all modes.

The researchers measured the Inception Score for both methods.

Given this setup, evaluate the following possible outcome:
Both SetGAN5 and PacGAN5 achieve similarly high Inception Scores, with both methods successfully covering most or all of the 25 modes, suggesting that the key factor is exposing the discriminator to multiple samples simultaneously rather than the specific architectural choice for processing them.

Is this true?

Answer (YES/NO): YES